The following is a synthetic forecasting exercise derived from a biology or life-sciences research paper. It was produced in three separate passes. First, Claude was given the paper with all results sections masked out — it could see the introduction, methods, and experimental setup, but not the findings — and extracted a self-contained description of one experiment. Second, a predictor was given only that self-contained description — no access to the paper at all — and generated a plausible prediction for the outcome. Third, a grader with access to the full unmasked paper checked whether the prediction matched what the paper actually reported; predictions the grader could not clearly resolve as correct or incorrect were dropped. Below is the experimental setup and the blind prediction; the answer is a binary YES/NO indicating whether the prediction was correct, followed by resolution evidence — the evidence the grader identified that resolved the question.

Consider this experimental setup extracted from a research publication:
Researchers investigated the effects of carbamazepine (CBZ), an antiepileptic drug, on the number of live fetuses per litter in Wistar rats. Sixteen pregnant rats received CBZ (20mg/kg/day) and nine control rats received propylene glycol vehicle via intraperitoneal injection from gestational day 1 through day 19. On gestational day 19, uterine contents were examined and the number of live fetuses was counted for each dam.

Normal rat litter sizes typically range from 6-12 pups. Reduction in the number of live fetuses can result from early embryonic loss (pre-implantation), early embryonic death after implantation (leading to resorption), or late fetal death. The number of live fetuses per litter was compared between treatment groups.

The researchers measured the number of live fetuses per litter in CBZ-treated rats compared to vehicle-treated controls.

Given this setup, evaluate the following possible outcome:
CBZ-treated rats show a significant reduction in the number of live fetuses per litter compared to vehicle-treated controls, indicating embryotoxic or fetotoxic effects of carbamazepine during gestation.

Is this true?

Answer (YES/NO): NO